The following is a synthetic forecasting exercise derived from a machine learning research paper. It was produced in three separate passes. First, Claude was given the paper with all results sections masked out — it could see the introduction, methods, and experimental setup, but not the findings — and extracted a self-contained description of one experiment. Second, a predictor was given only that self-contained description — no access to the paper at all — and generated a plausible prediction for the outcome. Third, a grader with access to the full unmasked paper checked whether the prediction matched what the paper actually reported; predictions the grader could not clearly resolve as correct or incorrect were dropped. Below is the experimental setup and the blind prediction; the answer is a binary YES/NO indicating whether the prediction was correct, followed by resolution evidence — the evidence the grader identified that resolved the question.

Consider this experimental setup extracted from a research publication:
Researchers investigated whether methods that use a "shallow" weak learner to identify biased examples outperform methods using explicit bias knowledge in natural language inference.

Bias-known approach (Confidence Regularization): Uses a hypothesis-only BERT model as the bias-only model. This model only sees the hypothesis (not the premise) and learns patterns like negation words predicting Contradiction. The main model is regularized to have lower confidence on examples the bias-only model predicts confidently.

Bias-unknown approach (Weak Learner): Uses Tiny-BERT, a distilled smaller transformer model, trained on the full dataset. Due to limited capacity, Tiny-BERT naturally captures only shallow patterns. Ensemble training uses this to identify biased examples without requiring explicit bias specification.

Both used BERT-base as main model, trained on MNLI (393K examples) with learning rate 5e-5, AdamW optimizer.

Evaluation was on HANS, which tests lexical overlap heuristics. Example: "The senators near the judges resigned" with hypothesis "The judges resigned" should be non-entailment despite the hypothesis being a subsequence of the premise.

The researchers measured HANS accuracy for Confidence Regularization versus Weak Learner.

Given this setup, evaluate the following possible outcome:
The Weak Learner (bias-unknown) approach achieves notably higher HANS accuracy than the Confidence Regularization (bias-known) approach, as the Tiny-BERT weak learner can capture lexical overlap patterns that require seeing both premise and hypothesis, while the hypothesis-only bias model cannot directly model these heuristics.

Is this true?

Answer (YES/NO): NO